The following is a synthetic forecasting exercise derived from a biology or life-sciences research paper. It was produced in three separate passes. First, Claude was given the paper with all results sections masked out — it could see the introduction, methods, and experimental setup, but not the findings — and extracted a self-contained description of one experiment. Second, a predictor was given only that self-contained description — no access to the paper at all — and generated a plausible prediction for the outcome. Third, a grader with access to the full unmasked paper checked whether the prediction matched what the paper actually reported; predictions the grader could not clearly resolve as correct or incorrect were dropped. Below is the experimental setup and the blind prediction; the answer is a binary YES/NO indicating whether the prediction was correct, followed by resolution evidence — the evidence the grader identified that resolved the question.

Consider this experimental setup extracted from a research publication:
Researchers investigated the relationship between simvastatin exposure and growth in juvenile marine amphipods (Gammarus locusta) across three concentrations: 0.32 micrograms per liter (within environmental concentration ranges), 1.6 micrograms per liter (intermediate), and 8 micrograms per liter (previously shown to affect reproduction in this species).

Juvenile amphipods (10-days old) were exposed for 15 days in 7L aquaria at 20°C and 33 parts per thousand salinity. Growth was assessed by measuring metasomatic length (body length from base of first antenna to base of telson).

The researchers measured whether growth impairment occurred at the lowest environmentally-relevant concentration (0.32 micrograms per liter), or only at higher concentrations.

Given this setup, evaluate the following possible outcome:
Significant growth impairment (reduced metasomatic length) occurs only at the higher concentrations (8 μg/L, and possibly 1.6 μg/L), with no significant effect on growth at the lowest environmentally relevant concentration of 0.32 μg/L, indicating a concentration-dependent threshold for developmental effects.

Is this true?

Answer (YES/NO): NO